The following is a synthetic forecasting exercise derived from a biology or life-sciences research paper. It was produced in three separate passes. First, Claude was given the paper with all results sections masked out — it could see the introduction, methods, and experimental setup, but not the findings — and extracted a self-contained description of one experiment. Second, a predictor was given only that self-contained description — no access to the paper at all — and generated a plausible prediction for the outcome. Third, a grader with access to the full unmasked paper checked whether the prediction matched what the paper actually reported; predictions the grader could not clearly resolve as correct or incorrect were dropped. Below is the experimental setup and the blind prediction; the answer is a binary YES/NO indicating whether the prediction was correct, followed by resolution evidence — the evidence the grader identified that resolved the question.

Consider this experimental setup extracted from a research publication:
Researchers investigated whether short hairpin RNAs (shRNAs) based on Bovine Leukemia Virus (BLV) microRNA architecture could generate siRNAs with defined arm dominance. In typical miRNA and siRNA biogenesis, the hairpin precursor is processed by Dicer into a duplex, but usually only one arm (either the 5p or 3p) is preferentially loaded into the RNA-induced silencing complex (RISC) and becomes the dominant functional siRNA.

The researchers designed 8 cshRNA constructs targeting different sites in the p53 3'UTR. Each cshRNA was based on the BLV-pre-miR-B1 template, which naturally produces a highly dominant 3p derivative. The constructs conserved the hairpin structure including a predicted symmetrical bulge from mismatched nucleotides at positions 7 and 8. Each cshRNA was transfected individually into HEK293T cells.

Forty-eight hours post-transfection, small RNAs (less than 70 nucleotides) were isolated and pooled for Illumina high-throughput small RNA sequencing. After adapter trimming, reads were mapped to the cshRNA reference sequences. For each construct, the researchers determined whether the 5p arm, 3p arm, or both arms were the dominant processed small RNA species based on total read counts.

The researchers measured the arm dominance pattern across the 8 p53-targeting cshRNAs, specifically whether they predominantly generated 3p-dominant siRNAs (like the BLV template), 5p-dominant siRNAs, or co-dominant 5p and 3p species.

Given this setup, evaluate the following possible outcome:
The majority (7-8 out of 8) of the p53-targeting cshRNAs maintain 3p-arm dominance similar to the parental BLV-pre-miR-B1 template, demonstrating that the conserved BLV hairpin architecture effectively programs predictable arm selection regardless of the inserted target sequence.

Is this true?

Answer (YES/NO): NO